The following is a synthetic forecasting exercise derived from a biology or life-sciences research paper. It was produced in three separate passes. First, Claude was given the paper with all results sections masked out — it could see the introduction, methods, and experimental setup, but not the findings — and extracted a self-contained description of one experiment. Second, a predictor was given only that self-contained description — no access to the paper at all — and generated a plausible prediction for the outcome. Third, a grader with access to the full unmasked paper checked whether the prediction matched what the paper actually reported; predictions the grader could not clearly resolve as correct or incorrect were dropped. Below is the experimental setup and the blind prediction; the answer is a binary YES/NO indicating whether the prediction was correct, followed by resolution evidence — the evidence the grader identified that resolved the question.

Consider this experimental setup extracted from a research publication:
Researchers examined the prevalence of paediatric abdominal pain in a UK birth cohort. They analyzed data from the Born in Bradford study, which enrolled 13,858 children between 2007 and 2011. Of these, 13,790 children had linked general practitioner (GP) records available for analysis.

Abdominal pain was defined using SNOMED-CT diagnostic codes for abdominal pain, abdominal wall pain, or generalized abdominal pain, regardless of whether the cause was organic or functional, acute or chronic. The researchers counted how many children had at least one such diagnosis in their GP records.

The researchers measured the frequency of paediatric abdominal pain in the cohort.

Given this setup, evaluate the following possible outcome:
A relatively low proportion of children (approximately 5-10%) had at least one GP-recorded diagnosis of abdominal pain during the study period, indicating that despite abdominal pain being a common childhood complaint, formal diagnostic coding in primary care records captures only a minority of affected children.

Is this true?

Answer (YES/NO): YES